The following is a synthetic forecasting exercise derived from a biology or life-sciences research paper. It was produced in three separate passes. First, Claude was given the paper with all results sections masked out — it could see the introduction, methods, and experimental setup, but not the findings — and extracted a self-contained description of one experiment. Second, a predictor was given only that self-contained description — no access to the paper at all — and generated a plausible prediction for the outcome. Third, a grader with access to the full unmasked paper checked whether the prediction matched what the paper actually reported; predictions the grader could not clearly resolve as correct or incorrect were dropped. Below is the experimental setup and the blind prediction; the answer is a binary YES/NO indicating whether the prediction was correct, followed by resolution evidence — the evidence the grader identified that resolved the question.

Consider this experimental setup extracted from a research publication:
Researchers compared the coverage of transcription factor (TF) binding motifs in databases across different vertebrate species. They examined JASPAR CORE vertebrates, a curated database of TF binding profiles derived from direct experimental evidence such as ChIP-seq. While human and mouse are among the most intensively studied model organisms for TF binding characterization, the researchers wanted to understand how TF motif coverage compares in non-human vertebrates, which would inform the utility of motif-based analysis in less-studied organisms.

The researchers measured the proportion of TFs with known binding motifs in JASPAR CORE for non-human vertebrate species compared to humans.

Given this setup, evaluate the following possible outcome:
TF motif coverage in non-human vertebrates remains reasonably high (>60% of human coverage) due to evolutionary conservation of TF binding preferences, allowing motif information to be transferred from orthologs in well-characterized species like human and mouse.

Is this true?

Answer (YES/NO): NO